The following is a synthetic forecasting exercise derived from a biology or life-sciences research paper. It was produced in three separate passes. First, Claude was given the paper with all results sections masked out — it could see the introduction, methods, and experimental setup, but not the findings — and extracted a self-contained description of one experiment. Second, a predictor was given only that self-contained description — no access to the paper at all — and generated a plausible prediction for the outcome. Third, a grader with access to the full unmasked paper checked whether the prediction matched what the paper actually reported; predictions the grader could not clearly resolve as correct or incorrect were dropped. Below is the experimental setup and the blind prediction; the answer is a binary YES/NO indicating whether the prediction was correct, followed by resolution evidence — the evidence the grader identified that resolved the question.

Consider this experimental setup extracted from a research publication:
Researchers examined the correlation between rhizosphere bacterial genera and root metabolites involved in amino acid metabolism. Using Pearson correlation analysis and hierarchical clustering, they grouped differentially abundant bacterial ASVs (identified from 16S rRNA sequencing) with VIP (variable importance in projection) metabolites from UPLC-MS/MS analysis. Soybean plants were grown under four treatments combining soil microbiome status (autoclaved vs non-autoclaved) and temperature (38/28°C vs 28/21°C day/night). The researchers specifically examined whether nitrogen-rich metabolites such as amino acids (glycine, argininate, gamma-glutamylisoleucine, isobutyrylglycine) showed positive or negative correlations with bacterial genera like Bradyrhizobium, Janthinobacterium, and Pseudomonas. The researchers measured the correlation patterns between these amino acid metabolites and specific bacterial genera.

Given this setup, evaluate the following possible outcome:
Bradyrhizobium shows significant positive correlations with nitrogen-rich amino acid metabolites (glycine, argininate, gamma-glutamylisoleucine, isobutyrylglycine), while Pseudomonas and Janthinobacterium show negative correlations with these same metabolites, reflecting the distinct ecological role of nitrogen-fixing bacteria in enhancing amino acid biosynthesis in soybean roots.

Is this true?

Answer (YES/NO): NO